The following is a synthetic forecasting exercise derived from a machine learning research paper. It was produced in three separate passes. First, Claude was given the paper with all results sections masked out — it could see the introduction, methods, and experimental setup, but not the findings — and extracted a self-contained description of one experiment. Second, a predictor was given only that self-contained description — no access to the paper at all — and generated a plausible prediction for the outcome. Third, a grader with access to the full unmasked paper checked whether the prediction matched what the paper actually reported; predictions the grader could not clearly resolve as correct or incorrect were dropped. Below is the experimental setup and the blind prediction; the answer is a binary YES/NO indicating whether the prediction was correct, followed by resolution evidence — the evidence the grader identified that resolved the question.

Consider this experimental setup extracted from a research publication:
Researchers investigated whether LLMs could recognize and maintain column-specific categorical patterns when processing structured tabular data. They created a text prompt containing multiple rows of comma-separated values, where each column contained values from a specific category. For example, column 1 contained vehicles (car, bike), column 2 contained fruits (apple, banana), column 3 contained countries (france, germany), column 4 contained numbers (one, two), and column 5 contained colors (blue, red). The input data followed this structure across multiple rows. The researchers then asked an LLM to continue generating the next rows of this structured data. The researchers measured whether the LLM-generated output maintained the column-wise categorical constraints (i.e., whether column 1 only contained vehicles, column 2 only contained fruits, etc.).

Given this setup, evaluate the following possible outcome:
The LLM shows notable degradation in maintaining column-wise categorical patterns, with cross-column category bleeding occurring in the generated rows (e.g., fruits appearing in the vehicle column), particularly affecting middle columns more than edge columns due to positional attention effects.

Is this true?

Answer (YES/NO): NO